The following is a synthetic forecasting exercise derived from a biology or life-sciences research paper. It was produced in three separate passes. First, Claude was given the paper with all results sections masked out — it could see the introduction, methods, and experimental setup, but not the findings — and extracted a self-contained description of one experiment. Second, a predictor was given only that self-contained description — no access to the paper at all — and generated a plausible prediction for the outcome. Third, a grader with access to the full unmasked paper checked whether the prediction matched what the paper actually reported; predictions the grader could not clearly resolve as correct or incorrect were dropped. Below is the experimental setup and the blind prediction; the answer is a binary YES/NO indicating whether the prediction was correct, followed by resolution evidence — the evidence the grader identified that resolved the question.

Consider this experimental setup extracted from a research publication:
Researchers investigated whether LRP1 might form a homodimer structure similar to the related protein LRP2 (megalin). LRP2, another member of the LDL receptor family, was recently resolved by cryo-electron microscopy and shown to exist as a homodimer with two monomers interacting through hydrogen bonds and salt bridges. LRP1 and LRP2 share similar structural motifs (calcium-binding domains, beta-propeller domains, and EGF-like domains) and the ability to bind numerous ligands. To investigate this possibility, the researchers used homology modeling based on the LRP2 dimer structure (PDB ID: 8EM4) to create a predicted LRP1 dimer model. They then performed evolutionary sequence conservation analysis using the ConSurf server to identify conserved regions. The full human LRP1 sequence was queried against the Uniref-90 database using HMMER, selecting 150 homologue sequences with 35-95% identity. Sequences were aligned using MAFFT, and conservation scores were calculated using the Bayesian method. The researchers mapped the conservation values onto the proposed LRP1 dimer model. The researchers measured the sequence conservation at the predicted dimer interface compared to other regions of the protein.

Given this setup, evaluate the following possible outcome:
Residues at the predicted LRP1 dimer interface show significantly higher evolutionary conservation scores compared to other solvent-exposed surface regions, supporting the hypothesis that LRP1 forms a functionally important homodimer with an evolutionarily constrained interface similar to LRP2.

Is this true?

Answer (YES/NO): NO